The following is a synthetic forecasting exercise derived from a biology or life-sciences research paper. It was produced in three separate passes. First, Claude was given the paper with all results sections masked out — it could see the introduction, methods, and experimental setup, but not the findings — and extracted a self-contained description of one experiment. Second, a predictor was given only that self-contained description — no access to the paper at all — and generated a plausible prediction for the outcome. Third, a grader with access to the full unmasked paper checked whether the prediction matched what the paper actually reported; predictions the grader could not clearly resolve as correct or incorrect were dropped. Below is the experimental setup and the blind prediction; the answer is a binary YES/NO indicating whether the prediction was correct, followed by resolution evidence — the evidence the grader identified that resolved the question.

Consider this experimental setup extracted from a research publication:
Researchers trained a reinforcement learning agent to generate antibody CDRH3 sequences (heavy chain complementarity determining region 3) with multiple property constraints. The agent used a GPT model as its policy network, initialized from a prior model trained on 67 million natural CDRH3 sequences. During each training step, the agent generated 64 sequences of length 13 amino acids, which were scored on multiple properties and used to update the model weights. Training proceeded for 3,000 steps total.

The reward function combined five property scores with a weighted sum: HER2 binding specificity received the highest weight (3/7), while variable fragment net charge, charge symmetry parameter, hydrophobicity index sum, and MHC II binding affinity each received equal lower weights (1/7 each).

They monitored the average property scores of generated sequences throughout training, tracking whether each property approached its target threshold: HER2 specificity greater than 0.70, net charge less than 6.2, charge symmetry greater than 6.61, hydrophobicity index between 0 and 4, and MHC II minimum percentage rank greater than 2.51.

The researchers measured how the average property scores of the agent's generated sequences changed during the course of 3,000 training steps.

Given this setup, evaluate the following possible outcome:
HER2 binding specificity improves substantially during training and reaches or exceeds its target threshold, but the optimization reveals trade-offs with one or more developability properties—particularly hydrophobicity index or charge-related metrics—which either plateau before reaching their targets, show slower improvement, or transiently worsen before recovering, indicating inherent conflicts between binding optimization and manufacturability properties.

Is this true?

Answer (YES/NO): NO